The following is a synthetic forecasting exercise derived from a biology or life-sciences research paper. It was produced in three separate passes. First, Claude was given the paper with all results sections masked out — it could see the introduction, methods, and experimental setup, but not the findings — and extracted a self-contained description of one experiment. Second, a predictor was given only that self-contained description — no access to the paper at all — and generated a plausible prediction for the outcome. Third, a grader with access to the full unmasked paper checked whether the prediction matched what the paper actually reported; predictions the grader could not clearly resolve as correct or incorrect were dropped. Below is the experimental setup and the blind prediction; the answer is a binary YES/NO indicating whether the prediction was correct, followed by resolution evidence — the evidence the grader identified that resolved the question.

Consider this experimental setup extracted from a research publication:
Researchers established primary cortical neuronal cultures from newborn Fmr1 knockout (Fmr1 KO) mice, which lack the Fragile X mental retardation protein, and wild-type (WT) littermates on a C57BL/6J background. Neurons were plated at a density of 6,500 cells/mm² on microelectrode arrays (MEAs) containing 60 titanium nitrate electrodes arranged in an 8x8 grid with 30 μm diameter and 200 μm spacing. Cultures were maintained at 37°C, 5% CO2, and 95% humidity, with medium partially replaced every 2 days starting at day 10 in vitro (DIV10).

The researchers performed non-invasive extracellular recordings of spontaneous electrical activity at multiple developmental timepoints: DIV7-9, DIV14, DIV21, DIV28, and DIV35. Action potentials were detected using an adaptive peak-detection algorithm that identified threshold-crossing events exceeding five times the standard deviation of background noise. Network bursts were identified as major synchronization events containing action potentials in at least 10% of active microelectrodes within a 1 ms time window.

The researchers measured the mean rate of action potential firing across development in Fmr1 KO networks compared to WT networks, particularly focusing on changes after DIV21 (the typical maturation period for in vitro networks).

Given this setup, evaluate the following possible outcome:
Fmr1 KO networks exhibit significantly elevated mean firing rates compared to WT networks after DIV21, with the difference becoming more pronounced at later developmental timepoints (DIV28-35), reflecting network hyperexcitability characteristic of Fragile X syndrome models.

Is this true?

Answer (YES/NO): YES